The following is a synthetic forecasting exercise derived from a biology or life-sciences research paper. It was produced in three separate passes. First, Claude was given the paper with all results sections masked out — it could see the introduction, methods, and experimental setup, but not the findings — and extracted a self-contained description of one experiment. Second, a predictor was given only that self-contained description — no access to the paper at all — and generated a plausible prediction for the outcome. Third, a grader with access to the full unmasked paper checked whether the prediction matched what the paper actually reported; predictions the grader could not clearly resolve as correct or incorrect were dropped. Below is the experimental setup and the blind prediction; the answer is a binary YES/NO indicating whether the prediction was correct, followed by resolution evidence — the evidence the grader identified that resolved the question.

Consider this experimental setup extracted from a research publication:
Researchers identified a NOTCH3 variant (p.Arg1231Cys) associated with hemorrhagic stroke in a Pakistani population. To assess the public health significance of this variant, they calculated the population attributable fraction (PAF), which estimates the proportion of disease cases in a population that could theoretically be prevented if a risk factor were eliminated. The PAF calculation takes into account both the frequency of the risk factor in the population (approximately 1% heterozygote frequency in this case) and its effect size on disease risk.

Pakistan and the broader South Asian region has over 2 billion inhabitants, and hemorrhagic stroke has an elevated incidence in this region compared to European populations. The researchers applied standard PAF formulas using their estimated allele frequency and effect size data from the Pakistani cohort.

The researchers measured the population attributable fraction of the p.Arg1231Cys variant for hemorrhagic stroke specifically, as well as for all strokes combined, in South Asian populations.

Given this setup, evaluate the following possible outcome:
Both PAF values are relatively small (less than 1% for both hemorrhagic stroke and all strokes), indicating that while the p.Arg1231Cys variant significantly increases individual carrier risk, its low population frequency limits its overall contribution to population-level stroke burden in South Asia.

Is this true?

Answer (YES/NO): NO